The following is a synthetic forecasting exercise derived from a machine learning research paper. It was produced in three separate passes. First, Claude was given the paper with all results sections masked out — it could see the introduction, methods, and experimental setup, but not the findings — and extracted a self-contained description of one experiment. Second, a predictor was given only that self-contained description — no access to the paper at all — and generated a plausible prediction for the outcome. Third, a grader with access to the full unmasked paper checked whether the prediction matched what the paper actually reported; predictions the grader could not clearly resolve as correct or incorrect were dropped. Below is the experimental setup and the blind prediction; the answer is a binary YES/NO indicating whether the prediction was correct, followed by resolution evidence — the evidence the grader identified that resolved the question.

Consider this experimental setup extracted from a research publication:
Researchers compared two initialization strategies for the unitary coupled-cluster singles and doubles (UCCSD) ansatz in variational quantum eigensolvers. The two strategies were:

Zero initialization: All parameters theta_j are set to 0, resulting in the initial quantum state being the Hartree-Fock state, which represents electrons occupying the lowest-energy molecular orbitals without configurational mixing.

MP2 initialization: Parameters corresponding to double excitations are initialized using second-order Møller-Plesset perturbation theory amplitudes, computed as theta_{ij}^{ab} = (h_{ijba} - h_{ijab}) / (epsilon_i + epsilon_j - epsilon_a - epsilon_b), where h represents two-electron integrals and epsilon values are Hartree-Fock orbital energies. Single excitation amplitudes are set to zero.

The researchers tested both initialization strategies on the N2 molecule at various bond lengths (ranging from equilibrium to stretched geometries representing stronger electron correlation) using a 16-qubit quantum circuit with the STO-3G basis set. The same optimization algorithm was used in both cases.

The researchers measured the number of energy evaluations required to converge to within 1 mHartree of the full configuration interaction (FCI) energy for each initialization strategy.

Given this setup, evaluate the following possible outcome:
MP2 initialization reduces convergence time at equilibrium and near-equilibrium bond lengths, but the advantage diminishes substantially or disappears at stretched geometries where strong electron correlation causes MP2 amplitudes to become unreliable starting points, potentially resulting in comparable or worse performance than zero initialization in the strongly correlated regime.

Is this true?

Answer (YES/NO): YES